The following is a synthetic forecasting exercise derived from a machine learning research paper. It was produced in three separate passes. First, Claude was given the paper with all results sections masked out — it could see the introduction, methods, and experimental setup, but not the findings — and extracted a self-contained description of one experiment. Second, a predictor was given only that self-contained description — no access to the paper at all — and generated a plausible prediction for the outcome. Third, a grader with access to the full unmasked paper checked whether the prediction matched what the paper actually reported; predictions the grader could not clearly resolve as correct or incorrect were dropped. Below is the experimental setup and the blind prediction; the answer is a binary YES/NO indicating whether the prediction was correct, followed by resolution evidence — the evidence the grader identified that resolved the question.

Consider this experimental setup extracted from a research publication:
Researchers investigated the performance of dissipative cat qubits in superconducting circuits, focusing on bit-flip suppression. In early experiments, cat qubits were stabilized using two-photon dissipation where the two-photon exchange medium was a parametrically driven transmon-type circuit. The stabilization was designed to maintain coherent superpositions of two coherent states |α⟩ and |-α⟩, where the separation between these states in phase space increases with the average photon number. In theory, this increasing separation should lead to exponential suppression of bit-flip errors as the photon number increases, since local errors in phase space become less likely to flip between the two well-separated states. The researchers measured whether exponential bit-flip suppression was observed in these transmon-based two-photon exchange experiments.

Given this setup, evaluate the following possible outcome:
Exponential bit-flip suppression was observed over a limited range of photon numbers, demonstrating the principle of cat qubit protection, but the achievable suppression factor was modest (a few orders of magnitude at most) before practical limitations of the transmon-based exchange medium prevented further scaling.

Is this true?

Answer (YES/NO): NO